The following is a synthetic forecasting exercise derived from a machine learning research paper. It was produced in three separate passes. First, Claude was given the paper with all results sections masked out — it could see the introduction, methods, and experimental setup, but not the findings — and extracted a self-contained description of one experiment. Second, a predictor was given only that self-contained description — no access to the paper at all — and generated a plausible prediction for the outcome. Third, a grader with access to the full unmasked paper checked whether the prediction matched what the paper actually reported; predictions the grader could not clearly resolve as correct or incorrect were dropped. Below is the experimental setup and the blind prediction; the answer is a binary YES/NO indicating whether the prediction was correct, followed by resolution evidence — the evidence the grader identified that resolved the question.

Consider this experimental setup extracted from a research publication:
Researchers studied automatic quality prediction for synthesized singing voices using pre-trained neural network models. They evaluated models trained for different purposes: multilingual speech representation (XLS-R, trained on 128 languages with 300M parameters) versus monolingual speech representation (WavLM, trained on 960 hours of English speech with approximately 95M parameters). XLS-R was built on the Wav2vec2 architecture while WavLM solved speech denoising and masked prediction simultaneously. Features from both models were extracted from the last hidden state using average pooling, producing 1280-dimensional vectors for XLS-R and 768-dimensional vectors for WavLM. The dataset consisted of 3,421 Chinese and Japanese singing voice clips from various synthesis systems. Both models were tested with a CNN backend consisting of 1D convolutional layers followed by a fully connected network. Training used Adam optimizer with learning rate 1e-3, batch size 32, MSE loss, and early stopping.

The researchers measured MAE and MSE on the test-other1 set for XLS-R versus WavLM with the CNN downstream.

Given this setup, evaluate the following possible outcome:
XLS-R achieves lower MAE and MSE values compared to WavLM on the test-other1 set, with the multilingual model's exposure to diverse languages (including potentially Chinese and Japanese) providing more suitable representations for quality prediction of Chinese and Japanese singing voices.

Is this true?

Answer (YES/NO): NO